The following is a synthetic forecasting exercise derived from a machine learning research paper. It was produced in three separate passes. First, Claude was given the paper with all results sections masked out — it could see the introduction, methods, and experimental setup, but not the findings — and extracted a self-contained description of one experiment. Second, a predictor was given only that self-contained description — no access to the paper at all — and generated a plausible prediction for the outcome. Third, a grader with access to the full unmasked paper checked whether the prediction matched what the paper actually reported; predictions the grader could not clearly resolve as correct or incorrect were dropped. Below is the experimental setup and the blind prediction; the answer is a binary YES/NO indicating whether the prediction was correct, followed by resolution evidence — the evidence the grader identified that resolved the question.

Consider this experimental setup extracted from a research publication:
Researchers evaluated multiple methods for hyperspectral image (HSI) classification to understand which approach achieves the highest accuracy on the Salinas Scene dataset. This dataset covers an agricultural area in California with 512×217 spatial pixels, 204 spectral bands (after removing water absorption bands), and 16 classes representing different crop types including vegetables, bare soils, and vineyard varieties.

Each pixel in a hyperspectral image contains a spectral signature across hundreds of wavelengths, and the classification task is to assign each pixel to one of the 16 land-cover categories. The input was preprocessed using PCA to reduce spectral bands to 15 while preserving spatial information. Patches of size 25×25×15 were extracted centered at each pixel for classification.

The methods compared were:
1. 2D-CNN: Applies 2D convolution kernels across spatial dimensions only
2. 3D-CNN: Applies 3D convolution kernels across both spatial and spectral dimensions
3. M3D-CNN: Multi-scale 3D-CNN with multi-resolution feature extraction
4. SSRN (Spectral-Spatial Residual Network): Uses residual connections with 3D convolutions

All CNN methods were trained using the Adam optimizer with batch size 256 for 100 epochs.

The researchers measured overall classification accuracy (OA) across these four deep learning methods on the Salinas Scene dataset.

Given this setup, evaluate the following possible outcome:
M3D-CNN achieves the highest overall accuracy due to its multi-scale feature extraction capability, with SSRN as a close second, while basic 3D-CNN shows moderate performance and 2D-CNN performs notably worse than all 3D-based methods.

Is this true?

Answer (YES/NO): NO